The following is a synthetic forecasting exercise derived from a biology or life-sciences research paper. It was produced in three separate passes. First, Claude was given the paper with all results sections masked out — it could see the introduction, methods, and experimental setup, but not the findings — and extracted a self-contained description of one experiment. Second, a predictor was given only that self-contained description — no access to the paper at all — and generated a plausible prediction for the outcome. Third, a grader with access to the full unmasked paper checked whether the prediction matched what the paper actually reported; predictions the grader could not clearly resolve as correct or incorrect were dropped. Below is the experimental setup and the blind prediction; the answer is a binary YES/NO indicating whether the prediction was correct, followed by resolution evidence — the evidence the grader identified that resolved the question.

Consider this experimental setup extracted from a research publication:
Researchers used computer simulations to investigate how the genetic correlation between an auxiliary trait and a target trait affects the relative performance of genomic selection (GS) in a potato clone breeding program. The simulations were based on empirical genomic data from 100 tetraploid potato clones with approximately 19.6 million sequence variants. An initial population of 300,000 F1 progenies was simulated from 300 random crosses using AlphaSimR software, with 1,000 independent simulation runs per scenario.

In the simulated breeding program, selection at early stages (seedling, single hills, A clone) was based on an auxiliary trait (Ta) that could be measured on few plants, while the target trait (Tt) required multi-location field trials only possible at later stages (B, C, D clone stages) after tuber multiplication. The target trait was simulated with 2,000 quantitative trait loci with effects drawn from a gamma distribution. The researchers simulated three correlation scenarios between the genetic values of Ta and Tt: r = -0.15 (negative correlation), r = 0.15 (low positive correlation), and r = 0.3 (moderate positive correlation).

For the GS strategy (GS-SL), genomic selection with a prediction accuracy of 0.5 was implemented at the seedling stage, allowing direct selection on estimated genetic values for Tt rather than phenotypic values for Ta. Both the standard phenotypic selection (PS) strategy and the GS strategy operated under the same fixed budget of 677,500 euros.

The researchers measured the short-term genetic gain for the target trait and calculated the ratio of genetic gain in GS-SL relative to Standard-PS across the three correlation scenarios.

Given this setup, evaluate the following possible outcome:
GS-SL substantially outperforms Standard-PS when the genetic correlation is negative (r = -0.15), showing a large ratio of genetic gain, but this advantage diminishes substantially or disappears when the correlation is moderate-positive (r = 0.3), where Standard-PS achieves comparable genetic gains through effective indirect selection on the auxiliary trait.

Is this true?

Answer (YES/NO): NO